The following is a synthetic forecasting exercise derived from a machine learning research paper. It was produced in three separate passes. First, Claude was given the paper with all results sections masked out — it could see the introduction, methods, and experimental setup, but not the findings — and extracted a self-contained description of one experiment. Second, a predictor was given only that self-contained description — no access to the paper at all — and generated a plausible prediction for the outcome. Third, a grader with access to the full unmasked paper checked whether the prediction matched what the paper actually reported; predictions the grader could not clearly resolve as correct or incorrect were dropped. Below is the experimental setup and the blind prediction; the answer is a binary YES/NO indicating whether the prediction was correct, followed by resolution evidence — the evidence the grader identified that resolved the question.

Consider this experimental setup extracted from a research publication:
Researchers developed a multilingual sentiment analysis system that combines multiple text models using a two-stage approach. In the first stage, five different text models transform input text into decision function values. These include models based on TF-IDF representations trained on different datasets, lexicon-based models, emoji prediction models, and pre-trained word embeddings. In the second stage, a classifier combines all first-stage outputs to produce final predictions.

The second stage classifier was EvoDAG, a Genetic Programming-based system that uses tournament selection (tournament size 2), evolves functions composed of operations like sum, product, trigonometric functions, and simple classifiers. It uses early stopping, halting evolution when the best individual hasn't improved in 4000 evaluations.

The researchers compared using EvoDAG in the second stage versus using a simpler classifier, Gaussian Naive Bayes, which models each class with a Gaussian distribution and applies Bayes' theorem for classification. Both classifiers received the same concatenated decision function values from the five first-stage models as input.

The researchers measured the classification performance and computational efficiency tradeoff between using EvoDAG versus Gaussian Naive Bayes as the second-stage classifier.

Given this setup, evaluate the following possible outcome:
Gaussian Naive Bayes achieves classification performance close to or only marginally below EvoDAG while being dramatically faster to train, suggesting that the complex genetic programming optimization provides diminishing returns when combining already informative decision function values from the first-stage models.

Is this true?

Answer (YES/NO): NO